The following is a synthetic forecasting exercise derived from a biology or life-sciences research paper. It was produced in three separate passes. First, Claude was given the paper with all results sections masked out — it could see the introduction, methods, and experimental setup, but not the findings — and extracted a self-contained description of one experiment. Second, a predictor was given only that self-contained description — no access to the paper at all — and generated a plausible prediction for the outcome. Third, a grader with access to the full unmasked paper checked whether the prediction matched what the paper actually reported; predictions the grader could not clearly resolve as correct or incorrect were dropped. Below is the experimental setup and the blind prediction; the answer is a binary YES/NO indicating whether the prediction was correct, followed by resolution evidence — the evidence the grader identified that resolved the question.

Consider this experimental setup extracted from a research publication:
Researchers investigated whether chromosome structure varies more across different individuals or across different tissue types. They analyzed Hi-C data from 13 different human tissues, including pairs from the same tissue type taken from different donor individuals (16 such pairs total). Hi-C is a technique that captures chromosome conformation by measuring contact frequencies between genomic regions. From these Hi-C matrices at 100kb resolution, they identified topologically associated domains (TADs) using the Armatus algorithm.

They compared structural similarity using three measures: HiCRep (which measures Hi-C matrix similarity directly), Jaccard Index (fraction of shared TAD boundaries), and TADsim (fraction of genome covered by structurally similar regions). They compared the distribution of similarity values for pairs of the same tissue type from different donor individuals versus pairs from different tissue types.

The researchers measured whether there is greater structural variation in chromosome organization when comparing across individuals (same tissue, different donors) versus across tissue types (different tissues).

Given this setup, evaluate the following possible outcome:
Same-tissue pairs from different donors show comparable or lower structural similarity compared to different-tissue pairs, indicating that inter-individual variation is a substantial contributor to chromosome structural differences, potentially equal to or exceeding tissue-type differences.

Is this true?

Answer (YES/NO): NO